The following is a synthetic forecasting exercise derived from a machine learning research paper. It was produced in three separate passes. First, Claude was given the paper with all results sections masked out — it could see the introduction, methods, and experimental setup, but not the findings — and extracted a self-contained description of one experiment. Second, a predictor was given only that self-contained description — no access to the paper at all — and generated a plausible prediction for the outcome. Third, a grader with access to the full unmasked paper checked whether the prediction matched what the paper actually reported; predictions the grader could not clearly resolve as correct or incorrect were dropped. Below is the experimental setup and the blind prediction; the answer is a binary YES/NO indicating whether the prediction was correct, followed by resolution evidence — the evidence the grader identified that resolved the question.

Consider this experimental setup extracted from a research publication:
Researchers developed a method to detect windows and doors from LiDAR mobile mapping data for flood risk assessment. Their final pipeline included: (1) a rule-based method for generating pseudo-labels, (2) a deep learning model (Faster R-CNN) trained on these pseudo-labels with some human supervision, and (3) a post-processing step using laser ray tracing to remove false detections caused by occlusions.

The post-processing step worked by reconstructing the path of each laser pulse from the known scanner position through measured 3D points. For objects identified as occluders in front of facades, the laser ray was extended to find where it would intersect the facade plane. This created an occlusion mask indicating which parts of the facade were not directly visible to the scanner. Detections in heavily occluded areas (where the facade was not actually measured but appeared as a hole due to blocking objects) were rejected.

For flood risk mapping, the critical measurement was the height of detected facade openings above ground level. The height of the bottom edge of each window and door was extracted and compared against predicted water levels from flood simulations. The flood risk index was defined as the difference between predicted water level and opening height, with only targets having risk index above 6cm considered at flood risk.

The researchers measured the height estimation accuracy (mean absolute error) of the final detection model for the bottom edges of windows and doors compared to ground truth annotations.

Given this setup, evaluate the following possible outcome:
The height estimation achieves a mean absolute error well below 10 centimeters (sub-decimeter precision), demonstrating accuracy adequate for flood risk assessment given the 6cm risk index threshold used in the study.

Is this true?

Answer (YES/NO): YES